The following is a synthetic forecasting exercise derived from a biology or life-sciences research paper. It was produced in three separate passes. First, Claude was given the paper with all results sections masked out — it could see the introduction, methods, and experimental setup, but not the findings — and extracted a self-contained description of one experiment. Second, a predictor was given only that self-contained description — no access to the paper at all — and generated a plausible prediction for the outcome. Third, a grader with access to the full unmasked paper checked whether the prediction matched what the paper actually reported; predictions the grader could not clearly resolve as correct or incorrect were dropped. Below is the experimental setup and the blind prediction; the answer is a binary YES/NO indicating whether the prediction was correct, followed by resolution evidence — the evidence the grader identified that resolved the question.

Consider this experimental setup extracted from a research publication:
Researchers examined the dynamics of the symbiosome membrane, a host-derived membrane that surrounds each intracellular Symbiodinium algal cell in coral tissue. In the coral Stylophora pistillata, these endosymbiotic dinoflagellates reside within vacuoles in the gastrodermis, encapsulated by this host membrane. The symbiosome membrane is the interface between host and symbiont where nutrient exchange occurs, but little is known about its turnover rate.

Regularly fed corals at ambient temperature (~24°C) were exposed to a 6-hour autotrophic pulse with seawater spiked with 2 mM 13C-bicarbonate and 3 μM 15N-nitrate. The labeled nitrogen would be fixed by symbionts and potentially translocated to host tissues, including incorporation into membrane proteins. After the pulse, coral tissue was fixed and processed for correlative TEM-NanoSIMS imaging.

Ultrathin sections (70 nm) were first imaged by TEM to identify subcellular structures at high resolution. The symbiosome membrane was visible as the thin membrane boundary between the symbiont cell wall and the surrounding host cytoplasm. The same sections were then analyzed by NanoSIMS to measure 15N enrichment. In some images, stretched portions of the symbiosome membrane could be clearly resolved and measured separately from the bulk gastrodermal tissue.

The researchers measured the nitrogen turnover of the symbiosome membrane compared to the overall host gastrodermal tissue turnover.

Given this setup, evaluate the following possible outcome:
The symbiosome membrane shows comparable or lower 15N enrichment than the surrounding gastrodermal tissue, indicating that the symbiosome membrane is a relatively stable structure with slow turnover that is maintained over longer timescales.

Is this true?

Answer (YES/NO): NO